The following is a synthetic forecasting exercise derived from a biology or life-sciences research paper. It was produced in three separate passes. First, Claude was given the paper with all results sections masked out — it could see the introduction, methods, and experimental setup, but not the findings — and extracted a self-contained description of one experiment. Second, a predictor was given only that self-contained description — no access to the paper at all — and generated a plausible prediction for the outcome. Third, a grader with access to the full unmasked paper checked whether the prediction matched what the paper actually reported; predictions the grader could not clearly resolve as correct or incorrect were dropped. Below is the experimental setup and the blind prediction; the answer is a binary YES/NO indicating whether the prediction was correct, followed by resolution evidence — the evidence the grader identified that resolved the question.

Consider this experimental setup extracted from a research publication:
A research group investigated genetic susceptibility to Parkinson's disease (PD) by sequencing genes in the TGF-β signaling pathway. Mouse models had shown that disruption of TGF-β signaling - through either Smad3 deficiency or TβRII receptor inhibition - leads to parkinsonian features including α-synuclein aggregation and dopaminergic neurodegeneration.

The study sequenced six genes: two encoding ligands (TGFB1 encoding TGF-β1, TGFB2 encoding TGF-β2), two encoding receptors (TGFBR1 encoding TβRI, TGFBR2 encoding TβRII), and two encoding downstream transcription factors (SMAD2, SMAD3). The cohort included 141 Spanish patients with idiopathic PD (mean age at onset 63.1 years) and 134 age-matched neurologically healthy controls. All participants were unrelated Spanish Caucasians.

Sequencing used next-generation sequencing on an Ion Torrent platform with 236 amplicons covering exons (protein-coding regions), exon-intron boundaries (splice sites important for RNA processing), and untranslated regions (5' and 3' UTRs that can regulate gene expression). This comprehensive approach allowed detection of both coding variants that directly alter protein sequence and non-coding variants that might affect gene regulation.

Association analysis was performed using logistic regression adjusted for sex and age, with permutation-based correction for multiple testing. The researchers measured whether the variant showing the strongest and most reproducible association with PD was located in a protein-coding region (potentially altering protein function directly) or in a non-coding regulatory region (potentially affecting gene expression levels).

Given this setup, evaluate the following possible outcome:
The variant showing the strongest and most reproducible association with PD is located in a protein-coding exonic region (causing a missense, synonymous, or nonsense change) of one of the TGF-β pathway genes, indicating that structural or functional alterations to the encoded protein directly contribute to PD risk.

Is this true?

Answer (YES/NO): NO